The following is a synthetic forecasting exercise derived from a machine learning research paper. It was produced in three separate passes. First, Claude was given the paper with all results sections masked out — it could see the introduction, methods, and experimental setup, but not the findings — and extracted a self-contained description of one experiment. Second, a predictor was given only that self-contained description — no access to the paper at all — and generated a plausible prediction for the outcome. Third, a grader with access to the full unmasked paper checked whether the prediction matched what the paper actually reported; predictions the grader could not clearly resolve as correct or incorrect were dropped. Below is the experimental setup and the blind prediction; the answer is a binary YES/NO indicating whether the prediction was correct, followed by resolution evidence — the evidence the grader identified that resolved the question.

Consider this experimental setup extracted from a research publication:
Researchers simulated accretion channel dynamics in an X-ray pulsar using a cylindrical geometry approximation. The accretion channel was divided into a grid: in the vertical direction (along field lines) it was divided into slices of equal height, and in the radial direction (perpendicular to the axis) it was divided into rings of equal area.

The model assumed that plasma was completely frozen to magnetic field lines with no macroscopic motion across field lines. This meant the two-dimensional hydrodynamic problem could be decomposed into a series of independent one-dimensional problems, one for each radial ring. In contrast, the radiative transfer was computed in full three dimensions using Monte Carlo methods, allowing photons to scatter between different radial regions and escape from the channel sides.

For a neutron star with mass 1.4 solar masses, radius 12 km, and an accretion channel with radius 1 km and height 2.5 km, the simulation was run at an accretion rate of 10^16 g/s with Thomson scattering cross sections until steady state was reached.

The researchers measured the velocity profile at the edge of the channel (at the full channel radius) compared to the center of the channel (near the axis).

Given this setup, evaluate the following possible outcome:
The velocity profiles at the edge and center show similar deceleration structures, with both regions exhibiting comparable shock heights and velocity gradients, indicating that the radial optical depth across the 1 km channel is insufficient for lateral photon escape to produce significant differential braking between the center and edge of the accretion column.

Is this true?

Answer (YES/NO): NO